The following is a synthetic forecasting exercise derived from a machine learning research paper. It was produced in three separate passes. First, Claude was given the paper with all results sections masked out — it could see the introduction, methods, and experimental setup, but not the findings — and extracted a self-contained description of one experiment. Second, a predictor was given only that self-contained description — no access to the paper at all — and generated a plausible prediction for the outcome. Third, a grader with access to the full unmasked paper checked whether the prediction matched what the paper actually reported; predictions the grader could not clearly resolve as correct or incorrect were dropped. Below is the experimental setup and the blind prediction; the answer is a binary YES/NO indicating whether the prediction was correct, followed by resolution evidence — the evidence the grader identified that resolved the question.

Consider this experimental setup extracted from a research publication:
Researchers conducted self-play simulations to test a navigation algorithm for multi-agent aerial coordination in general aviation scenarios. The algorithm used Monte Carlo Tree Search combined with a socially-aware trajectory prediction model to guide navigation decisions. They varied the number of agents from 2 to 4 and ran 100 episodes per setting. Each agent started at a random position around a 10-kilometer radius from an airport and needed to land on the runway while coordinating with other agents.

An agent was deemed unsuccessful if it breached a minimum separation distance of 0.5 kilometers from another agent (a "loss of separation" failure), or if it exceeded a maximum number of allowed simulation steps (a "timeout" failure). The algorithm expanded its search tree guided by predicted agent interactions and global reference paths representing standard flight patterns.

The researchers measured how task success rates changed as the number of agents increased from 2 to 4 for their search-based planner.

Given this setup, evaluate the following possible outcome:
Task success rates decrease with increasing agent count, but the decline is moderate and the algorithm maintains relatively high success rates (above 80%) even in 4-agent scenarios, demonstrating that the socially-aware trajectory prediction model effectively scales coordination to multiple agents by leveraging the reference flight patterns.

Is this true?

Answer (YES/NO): NO